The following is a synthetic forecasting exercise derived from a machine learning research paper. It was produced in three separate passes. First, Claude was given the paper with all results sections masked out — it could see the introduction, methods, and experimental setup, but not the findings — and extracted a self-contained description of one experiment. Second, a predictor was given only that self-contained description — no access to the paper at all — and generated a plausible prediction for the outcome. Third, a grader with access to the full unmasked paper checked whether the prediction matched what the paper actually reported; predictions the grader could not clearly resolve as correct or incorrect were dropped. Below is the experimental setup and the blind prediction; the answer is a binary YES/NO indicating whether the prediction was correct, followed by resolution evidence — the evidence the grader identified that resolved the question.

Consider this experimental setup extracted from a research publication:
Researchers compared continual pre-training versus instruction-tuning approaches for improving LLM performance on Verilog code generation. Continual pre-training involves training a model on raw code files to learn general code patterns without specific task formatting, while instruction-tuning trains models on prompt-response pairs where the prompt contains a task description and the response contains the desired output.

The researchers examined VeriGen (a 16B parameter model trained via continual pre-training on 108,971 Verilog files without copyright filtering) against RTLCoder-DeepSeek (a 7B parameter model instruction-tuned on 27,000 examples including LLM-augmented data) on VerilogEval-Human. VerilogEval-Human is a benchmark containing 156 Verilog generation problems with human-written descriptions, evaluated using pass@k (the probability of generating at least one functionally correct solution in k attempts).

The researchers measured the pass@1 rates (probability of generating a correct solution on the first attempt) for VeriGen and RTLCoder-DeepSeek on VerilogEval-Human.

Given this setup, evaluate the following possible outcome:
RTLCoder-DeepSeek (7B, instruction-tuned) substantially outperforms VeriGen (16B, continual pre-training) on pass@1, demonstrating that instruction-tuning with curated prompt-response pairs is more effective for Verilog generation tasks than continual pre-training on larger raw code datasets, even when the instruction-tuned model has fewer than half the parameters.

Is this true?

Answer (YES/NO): YES